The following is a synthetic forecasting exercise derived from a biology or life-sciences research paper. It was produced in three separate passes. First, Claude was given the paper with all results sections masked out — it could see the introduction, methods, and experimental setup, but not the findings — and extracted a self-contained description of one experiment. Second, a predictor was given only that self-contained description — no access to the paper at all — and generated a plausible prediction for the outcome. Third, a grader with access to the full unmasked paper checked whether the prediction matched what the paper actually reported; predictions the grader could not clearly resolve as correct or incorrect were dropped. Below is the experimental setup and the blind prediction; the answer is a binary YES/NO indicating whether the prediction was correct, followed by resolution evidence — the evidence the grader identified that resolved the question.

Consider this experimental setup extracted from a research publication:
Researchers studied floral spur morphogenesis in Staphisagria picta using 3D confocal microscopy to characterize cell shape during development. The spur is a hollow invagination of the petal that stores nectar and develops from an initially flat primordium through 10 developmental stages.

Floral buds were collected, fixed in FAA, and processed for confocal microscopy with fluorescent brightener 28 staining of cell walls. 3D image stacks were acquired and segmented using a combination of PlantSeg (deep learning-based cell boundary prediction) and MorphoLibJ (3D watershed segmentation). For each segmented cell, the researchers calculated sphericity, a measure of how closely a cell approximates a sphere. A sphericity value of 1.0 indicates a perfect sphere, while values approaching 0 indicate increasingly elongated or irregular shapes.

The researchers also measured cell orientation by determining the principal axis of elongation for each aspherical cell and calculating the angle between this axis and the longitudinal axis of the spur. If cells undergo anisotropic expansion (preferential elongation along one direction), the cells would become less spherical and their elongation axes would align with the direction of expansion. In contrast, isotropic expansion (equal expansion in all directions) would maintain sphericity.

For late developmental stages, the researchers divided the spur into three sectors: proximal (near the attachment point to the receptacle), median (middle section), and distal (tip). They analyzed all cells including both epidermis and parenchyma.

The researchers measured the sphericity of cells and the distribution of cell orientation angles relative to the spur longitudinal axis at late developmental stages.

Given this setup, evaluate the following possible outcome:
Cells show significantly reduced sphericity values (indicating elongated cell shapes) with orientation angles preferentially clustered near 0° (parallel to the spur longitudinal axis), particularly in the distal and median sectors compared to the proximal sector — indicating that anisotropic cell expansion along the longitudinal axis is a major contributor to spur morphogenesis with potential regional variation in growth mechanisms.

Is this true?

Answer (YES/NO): NO